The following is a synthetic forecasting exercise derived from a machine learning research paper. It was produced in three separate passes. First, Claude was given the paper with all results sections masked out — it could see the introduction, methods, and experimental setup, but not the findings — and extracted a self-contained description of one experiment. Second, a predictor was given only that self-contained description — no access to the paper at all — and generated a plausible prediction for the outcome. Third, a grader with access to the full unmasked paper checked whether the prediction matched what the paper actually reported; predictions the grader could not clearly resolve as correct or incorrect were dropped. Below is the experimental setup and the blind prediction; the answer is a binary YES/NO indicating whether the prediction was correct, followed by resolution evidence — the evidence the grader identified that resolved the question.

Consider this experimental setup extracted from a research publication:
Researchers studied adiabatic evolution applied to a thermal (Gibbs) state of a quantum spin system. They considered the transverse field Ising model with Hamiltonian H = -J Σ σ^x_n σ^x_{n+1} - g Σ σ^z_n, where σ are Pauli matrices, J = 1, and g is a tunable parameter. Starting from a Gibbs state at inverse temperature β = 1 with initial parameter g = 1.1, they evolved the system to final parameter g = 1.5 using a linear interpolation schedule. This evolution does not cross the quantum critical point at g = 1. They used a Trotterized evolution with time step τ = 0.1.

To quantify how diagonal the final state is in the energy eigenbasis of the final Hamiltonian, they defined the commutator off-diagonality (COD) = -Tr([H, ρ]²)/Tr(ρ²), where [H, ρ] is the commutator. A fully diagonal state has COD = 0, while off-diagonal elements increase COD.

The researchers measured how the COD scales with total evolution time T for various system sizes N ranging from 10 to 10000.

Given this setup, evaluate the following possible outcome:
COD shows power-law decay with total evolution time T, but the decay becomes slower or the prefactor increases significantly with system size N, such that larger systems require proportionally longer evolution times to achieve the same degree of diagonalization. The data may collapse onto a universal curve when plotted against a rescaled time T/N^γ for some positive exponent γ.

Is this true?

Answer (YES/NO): YES